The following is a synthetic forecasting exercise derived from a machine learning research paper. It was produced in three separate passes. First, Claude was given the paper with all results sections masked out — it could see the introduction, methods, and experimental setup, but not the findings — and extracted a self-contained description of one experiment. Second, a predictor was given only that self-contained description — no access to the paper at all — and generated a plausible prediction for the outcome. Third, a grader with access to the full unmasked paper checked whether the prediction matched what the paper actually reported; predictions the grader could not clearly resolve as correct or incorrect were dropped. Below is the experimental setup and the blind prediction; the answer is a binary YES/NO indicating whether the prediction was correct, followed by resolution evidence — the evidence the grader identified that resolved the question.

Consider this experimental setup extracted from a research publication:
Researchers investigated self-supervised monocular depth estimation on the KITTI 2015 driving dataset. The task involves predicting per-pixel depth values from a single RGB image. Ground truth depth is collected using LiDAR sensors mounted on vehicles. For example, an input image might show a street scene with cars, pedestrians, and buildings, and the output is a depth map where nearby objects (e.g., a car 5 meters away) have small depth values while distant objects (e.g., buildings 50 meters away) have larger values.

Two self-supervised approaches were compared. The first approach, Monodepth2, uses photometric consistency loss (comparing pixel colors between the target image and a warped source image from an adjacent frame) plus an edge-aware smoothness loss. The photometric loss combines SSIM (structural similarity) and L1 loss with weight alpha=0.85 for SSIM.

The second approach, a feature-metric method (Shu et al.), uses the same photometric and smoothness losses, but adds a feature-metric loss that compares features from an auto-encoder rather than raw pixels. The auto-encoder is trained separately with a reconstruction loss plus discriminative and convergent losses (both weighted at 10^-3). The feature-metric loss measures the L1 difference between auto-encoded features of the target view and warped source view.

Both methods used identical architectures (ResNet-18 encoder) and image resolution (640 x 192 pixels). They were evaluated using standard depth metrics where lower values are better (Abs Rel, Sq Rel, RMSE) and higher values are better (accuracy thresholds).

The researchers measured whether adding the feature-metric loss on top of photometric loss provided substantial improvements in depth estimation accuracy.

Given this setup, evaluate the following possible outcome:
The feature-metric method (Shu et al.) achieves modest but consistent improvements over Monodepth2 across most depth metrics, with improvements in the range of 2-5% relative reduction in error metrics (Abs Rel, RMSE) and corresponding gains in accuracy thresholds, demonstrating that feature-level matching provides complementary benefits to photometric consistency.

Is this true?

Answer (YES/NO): NO